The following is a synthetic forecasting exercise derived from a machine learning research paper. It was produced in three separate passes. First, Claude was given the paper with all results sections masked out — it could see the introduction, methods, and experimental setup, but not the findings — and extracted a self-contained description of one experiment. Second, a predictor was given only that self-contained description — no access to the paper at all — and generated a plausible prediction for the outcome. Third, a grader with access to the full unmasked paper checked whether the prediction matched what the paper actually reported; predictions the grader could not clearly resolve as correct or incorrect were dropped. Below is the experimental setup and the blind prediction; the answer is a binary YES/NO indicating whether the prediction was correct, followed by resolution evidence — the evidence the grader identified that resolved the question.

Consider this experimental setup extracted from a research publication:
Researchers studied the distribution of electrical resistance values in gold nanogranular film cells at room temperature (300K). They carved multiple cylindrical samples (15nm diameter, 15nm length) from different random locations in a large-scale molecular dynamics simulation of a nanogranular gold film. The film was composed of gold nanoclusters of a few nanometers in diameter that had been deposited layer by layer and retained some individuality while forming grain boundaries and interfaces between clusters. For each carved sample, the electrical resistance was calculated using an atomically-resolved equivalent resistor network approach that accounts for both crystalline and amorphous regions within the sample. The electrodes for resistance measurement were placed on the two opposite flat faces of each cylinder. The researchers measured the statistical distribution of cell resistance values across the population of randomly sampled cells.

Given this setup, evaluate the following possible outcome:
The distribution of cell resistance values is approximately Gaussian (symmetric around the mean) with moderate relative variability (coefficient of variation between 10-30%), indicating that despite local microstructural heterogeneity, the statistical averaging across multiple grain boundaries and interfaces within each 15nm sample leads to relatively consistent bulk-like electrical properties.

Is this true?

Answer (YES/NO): NO